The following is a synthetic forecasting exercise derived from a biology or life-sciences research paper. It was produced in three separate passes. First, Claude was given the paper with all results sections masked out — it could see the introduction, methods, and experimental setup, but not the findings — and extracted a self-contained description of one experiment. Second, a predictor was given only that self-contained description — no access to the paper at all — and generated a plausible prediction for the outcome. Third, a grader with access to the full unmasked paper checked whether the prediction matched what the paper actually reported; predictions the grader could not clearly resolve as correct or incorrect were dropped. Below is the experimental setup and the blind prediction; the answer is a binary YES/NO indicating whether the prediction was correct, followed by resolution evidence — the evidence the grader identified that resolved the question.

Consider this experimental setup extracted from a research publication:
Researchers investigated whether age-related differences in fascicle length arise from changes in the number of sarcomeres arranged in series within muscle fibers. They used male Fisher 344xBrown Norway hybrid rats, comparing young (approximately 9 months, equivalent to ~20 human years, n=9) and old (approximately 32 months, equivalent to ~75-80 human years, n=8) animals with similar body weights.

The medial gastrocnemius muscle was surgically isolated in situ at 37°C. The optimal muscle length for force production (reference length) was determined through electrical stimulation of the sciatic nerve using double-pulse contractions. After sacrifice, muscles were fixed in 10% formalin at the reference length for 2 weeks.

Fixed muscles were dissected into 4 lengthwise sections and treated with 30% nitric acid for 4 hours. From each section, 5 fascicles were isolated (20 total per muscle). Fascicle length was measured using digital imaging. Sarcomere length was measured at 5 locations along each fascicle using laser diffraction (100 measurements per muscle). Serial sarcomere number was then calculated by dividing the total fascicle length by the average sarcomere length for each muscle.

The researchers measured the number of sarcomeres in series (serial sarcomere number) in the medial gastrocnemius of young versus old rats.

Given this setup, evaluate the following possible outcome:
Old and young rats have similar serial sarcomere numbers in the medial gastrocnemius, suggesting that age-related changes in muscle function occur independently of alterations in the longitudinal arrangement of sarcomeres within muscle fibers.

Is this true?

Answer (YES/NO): NO